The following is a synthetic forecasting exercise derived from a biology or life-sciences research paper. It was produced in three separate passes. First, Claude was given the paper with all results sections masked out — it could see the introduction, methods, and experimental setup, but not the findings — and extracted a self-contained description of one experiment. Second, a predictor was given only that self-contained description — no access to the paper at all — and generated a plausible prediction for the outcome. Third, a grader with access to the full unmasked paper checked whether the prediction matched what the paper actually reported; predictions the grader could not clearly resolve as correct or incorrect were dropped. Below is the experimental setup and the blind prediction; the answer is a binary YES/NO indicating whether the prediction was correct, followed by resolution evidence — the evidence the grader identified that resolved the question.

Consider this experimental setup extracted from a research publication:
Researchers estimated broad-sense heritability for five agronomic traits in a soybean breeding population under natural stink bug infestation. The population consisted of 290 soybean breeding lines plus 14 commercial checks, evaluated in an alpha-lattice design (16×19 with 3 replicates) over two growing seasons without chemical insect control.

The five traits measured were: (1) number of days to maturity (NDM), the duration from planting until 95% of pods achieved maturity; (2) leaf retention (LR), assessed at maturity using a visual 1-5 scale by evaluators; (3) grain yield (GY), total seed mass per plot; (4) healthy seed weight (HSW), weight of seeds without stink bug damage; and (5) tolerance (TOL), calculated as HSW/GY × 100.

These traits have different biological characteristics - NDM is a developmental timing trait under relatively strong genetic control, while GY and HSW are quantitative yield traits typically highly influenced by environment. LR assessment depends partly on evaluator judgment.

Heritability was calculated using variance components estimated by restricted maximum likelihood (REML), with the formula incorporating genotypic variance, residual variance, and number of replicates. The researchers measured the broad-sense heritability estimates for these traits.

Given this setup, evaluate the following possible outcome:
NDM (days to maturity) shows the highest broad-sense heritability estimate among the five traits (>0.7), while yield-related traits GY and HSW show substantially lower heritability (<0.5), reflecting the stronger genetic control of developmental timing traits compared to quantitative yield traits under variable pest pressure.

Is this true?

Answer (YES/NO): NO